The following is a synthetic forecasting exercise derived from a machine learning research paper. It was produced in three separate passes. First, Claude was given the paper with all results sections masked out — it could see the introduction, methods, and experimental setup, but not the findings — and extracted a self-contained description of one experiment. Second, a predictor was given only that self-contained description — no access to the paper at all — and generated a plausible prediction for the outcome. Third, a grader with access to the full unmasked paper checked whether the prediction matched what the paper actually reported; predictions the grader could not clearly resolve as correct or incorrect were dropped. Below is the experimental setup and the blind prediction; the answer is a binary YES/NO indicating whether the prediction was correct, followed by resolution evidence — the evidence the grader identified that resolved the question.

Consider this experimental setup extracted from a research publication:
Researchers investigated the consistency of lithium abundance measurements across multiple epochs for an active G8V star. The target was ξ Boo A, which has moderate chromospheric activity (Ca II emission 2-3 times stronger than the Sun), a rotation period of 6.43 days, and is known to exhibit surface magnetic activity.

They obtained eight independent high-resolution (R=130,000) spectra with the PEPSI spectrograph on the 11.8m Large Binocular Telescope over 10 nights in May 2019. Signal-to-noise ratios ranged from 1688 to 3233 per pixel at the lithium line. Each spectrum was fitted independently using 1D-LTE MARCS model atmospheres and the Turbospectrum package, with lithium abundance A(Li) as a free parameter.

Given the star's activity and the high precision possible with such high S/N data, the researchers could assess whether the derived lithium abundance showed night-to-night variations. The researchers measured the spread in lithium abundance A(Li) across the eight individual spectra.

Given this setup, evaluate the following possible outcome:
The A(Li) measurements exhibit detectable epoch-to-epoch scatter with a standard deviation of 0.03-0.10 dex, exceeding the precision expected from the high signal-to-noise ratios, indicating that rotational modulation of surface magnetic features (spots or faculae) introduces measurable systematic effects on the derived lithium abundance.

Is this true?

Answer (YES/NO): NO